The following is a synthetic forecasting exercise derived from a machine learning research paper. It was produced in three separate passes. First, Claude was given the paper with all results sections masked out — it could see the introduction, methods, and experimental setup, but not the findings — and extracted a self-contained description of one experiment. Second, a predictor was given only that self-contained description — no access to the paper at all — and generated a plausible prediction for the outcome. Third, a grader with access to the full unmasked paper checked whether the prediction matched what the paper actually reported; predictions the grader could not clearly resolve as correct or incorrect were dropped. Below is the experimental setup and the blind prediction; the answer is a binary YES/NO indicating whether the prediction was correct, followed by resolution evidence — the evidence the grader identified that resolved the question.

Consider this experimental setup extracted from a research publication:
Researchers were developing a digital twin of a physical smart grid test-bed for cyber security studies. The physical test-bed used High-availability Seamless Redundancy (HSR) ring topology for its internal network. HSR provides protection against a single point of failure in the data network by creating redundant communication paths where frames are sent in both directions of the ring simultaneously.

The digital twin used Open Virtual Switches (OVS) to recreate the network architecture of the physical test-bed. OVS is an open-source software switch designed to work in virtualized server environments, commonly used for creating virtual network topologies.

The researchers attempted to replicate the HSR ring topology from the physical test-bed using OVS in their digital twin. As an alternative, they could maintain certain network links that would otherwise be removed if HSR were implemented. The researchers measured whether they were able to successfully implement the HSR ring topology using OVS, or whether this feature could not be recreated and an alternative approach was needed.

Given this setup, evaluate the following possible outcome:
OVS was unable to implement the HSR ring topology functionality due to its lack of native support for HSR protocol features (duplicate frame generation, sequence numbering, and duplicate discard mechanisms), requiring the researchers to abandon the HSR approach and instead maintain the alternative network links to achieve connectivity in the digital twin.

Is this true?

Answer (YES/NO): NO